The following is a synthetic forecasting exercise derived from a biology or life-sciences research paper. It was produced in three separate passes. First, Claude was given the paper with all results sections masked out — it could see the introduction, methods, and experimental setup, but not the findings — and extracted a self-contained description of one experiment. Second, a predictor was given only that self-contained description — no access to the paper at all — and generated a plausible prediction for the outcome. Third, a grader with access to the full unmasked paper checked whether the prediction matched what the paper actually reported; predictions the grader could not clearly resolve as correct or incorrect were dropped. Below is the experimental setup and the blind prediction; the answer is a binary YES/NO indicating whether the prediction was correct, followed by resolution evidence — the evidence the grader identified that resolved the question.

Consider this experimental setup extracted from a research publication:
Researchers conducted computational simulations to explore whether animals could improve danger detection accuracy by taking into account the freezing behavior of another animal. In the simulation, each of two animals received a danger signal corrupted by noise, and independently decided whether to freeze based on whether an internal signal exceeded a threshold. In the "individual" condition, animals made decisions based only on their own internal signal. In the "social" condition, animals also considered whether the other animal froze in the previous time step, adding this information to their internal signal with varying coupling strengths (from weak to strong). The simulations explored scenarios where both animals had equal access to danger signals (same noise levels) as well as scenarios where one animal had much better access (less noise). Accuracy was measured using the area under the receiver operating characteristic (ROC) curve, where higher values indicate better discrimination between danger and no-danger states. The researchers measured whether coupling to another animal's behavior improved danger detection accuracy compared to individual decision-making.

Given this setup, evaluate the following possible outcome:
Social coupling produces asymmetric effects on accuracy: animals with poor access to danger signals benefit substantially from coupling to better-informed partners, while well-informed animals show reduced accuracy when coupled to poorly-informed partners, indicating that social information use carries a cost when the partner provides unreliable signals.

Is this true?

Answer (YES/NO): NO